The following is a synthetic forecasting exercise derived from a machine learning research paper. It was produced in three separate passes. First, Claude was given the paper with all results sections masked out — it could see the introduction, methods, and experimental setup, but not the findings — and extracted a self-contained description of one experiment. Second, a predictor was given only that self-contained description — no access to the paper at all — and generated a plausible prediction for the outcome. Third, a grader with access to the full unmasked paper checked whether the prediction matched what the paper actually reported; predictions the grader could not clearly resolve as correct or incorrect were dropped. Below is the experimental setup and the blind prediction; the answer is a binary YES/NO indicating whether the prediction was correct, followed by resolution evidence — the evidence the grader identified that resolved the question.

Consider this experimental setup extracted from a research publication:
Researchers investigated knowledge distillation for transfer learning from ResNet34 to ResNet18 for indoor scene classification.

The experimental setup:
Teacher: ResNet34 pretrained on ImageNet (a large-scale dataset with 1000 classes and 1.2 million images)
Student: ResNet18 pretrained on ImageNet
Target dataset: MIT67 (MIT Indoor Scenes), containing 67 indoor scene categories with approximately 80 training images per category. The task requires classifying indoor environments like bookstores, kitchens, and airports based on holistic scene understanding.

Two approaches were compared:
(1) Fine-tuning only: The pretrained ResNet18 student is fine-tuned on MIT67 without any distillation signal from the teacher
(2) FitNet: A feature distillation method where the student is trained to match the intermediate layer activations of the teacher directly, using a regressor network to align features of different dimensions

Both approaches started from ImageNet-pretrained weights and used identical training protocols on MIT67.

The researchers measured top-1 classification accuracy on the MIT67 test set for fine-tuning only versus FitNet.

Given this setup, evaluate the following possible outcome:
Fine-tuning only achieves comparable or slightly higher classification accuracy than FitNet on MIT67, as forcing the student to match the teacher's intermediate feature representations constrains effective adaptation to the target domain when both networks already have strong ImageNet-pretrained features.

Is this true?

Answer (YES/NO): NO